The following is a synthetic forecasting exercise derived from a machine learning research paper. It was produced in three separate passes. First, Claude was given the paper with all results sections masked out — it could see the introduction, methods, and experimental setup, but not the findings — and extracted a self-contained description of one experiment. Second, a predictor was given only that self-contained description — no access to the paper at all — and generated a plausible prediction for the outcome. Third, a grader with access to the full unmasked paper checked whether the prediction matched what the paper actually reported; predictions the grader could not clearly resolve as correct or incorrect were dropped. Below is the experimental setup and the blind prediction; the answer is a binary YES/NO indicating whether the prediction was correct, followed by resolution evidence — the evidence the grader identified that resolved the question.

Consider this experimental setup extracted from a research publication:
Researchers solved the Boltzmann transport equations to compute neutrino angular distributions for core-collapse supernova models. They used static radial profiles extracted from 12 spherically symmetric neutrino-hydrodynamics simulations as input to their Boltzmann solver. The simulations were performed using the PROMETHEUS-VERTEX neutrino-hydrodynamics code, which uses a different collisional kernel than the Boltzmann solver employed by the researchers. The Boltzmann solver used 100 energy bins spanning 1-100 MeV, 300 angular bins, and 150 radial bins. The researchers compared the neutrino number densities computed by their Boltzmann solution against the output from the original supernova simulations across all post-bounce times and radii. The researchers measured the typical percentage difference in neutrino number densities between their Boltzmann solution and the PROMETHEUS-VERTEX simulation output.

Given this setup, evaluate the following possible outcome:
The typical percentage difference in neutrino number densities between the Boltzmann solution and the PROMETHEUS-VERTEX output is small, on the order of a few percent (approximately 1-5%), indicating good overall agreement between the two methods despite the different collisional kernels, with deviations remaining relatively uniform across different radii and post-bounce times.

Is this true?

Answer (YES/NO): NO